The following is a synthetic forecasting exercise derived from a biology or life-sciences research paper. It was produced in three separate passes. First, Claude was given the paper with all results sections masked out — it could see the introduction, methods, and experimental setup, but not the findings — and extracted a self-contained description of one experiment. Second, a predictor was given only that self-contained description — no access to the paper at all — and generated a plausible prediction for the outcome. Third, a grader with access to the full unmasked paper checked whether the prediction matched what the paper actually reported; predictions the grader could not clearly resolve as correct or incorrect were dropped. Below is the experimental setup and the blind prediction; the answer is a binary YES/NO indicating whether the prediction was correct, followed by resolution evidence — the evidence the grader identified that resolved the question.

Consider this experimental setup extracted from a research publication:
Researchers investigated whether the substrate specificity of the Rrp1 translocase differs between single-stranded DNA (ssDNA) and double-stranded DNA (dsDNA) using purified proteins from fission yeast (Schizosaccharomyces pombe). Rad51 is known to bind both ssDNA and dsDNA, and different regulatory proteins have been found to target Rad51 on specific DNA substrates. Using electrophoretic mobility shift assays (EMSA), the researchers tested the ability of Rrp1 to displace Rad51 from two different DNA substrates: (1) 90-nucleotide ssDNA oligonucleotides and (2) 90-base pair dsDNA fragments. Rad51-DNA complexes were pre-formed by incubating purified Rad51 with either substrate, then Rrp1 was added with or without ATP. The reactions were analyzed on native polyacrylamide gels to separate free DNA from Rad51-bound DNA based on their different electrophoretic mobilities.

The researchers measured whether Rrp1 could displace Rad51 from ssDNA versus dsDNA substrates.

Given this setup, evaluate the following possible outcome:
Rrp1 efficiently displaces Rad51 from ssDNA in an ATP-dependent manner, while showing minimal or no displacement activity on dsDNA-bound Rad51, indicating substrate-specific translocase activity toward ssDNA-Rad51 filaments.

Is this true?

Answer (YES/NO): NO